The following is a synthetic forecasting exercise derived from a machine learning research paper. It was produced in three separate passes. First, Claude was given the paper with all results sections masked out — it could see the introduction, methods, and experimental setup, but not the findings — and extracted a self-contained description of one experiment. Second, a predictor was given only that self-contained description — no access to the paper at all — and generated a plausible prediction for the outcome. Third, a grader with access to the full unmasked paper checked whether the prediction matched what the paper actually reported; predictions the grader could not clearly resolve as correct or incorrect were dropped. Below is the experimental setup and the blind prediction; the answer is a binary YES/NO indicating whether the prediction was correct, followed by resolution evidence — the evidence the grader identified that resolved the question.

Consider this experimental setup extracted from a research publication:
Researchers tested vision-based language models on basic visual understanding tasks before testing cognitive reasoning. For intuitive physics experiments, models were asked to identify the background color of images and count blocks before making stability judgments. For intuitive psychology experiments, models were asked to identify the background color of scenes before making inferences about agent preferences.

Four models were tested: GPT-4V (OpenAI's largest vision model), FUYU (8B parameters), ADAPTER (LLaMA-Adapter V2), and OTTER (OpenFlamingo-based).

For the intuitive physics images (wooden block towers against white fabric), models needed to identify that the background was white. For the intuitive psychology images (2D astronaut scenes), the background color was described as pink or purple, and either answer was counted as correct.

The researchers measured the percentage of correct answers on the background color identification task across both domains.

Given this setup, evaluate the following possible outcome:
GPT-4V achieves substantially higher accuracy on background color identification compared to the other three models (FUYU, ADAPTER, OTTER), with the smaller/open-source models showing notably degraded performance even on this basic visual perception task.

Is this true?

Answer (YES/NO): NO